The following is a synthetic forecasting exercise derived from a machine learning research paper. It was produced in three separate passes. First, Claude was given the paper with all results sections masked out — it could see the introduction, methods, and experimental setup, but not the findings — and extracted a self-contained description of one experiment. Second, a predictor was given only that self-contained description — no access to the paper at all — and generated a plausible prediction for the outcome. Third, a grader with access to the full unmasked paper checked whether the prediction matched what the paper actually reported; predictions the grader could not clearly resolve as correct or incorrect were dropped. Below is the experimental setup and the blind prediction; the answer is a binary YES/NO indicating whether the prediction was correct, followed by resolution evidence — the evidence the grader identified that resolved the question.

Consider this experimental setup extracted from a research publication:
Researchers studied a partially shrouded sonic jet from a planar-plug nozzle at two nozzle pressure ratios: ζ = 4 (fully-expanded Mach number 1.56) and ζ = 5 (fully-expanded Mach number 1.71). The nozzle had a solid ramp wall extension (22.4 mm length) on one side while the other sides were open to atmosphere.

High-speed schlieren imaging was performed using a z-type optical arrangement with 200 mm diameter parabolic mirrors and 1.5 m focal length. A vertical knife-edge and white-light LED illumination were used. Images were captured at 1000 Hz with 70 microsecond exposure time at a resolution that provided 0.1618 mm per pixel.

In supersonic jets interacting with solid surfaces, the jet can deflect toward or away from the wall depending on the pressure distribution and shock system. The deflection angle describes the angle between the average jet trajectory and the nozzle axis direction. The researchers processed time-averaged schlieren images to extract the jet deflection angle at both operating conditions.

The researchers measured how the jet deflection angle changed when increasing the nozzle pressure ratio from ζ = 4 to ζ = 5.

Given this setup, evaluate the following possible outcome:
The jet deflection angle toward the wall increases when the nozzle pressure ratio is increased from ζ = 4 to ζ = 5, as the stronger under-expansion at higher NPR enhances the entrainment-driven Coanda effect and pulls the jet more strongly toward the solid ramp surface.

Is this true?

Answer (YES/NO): NO